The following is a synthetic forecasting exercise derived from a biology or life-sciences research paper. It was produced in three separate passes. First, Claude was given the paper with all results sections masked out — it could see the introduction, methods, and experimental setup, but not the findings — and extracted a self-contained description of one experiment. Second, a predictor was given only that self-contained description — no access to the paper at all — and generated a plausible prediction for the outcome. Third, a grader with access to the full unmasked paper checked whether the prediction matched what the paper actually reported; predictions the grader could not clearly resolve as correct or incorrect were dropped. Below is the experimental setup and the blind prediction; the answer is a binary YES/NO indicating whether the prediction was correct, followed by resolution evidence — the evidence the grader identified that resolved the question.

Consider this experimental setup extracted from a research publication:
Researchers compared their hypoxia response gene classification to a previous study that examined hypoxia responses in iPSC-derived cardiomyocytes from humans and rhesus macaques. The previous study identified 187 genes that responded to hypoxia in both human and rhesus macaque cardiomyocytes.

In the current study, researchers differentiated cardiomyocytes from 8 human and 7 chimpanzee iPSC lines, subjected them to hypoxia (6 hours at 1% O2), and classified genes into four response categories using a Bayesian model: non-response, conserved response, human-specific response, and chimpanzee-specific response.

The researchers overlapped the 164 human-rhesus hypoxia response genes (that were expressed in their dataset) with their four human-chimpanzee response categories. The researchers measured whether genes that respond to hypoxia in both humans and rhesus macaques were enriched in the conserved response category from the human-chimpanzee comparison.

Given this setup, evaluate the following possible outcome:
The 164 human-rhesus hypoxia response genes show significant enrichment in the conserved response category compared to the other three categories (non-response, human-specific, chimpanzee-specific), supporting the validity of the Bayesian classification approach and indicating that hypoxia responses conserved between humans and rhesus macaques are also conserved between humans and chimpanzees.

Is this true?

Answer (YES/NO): YES